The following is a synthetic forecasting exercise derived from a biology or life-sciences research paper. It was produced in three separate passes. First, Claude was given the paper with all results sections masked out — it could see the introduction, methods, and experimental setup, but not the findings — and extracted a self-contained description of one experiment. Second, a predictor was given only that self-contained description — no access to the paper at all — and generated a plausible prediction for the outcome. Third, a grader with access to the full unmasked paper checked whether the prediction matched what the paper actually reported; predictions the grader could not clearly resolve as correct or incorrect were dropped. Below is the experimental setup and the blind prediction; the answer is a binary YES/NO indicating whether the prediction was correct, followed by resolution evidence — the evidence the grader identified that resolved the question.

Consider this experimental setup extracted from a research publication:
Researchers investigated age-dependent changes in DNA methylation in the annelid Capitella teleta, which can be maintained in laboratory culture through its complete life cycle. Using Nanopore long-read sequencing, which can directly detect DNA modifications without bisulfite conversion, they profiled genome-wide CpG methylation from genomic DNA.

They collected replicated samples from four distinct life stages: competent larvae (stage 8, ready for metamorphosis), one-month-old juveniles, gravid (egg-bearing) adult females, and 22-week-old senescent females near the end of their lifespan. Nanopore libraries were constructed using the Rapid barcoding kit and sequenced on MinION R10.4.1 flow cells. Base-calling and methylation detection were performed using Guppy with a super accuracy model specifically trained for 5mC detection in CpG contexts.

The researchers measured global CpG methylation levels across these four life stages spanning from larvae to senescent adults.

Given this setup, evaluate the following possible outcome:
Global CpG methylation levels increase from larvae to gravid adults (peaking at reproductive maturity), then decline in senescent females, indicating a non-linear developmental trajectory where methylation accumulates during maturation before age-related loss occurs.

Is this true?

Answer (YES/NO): NO